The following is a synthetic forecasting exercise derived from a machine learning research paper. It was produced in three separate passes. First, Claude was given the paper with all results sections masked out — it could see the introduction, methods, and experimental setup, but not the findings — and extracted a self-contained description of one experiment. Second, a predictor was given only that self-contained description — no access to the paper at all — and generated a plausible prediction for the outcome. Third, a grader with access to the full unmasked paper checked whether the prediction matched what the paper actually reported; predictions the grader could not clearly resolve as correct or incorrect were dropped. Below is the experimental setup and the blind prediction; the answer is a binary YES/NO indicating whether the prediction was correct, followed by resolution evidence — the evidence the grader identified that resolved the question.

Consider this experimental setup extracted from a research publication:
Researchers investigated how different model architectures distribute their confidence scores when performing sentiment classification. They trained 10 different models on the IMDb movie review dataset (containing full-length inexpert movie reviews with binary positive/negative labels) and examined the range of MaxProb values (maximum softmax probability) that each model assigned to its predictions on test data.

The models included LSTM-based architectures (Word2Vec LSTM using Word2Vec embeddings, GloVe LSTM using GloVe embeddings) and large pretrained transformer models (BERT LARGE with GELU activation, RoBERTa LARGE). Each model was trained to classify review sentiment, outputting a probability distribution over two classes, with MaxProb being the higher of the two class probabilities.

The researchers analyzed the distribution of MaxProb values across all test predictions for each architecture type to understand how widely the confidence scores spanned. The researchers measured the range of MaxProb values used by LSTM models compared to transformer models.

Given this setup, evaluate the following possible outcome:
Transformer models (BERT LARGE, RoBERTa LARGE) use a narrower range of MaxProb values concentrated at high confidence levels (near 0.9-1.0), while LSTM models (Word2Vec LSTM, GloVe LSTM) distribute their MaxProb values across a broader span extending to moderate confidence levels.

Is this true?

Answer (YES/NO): YES